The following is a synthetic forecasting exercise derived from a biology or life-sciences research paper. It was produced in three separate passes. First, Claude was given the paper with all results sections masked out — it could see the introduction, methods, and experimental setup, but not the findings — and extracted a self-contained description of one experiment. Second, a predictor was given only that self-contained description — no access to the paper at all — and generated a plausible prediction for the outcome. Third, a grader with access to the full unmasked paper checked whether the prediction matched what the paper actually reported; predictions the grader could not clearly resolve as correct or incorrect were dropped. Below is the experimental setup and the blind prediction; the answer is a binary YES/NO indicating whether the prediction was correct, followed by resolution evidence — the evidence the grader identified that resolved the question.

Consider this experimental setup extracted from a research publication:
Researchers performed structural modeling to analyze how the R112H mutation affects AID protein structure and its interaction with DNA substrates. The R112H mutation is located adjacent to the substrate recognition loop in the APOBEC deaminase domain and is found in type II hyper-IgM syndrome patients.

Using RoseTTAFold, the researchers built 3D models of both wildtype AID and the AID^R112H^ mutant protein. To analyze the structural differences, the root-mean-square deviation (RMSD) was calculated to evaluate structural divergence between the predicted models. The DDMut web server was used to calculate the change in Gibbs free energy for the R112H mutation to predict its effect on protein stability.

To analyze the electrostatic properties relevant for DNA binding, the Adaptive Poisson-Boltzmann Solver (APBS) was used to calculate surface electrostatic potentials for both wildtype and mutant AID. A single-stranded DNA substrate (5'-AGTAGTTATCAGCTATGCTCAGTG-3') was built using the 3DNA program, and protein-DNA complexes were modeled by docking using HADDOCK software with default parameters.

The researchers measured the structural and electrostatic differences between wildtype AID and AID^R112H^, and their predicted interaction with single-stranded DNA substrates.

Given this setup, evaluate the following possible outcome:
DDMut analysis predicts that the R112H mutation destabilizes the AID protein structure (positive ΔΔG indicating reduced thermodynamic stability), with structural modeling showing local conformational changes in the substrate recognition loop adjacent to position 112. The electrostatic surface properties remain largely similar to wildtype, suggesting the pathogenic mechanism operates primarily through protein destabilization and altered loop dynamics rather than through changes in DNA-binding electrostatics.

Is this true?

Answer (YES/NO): NO